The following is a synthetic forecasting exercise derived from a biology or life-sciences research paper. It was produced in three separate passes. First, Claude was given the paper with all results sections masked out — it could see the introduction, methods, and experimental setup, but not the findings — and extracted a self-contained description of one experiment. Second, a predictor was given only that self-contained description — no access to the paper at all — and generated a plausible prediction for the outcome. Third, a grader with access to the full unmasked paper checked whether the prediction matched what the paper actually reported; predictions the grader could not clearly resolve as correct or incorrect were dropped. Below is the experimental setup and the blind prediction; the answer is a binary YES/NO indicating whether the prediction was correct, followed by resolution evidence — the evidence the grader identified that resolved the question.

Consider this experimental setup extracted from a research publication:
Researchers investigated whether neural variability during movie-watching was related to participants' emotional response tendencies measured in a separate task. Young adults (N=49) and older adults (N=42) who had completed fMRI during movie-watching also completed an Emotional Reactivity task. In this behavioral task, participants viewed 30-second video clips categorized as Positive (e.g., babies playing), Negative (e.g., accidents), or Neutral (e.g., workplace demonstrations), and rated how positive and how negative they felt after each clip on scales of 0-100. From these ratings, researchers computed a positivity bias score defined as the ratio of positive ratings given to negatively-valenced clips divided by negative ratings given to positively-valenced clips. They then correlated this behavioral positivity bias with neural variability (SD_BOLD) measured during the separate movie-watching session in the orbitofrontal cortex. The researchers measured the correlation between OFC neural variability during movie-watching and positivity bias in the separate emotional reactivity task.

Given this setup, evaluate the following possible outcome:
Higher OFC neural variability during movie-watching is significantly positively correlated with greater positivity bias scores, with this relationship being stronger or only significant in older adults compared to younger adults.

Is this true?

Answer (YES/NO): NO